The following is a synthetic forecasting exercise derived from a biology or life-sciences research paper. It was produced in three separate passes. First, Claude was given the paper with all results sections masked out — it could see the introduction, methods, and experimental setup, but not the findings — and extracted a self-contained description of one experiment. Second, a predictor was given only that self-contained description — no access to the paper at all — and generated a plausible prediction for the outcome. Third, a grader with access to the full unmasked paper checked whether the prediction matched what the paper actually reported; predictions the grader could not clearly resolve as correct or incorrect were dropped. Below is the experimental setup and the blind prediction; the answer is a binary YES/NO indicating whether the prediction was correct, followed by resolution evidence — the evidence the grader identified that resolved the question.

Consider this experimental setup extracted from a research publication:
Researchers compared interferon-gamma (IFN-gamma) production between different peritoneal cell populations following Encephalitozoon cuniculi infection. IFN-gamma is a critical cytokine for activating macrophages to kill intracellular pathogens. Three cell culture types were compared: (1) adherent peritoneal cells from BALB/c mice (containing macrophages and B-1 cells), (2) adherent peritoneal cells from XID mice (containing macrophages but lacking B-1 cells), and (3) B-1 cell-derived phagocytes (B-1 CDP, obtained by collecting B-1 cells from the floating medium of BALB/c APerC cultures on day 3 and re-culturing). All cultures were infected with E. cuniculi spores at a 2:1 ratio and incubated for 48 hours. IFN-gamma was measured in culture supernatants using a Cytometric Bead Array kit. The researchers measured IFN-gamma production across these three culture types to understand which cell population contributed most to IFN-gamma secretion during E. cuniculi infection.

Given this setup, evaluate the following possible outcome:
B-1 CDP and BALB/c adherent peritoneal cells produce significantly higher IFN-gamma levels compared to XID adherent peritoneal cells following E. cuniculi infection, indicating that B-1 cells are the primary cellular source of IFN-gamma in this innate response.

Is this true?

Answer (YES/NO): NO